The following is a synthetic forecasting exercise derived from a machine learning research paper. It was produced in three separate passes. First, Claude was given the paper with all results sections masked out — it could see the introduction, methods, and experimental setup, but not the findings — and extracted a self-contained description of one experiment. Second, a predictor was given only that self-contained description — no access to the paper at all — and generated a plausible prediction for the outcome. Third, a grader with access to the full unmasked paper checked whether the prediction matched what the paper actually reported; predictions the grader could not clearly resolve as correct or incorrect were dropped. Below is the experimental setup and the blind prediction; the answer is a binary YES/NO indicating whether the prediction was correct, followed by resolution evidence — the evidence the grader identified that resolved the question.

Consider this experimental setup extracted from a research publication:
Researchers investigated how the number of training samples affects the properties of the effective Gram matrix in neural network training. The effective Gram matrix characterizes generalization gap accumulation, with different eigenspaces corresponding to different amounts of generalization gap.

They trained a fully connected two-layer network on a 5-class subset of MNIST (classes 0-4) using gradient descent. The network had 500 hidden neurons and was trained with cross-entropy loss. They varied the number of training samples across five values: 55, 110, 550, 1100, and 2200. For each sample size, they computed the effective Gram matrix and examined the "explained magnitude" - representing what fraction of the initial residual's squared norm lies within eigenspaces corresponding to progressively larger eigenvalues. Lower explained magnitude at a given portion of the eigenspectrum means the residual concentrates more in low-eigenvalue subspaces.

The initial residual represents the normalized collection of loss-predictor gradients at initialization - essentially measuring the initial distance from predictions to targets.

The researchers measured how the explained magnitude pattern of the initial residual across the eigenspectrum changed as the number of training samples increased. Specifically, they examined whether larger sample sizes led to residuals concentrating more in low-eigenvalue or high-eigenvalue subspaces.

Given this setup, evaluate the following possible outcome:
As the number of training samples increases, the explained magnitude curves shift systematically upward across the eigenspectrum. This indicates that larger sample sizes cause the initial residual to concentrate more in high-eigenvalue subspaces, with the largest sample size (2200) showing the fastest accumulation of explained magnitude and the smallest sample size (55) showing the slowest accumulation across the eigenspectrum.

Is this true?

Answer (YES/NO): NO